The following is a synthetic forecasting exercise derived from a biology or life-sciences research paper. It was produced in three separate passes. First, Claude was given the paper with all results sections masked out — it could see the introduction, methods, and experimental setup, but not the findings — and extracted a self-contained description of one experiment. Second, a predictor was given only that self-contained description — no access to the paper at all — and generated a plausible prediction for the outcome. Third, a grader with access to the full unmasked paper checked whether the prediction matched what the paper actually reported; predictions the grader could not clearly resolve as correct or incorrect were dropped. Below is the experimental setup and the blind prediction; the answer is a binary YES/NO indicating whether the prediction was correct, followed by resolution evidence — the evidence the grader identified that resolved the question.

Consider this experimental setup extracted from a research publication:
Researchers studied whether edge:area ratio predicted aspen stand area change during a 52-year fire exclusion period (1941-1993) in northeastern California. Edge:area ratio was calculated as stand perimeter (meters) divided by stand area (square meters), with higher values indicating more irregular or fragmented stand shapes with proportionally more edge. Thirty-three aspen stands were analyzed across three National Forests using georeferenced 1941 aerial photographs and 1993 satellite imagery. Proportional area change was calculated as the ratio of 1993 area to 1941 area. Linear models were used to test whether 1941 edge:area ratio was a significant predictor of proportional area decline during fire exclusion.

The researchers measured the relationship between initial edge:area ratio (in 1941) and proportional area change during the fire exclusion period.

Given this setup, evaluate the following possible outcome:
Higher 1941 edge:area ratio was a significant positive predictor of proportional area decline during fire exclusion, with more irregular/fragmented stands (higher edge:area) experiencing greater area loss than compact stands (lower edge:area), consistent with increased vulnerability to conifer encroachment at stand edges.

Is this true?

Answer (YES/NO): NO